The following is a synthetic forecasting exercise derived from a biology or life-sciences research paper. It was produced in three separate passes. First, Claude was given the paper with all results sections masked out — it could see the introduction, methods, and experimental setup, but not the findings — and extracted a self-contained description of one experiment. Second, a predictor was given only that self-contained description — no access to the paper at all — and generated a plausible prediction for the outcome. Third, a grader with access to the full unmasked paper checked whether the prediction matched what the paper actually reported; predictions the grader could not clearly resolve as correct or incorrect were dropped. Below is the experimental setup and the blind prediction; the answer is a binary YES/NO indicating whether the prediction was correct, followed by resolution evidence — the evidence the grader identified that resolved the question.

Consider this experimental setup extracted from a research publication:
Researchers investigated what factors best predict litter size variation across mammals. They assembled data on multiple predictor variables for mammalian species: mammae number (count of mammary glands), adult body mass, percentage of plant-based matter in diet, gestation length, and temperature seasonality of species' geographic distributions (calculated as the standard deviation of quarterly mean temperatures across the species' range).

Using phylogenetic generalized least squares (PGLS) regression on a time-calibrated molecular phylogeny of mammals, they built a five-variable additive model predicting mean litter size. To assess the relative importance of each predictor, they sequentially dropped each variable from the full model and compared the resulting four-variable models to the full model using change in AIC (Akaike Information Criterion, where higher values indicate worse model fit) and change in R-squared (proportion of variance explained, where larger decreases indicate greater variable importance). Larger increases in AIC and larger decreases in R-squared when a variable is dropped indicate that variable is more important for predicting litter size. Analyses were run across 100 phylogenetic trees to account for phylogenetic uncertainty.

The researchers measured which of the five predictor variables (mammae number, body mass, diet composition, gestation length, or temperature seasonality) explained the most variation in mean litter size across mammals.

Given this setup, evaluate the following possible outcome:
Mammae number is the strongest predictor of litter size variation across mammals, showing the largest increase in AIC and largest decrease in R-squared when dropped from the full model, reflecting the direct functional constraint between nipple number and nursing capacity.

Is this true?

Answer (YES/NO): YES